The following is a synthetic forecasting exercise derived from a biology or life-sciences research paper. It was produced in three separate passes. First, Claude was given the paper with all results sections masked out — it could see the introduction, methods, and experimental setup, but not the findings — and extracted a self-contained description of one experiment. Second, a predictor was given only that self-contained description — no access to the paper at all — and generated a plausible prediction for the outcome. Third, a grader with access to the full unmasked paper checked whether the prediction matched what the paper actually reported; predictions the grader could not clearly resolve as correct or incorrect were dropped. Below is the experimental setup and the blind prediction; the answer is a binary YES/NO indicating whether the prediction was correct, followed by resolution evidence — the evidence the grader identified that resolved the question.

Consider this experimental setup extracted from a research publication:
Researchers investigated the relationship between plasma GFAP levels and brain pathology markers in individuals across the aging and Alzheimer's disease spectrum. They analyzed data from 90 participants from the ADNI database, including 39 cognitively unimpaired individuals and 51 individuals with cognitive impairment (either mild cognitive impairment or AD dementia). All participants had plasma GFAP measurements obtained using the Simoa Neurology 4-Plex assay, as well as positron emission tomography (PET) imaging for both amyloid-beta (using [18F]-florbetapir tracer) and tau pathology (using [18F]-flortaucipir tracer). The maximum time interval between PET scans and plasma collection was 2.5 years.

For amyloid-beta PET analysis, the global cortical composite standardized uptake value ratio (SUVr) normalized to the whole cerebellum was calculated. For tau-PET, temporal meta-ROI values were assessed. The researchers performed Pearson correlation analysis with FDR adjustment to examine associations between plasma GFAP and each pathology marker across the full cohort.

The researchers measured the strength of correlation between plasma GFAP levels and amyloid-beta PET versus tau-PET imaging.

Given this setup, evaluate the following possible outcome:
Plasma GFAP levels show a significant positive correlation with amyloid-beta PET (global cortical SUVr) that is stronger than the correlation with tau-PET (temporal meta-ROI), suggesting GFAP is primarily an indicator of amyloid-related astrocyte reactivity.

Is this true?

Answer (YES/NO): YES